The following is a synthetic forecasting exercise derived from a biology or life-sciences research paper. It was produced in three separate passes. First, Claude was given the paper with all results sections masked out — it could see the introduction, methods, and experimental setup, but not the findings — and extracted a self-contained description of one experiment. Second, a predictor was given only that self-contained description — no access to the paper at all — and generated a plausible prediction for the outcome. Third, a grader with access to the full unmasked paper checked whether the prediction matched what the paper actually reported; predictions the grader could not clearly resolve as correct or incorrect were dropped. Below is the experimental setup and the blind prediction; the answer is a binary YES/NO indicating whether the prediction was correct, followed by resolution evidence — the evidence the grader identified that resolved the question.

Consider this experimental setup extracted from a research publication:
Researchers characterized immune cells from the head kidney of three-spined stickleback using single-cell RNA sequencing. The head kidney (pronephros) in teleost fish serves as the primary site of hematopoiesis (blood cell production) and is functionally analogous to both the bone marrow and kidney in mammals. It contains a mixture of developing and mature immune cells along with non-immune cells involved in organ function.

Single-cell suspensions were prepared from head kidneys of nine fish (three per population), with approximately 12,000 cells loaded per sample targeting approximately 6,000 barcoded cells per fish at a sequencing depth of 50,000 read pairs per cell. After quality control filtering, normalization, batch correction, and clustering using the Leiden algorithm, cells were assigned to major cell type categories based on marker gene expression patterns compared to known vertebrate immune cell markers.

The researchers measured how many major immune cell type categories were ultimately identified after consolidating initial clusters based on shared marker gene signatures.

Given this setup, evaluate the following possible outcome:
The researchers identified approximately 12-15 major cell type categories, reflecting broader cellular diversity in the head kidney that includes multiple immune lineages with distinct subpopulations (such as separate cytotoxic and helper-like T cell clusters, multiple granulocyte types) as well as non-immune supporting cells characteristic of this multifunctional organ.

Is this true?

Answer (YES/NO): NO